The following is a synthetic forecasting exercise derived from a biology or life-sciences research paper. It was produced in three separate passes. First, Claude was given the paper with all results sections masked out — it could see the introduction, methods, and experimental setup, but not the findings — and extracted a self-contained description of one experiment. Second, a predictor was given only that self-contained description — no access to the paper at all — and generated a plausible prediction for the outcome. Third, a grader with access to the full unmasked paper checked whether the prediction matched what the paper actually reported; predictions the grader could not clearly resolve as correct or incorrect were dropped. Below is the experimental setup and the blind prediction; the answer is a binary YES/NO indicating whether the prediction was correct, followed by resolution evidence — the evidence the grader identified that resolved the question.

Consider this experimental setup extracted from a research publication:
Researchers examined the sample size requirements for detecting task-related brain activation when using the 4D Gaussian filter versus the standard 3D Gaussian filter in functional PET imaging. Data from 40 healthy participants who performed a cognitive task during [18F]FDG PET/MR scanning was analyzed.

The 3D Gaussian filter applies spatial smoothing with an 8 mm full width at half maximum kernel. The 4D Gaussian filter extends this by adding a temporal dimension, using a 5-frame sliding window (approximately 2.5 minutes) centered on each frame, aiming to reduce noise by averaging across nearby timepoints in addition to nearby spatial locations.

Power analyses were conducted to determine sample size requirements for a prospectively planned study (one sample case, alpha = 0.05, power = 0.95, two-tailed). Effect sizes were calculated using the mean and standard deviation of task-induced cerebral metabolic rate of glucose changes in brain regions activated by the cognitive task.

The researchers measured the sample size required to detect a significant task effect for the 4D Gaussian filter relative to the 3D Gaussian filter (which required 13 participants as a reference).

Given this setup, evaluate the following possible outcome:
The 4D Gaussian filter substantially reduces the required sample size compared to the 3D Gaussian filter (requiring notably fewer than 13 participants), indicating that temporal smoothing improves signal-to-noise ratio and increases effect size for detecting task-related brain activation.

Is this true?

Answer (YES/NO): NO